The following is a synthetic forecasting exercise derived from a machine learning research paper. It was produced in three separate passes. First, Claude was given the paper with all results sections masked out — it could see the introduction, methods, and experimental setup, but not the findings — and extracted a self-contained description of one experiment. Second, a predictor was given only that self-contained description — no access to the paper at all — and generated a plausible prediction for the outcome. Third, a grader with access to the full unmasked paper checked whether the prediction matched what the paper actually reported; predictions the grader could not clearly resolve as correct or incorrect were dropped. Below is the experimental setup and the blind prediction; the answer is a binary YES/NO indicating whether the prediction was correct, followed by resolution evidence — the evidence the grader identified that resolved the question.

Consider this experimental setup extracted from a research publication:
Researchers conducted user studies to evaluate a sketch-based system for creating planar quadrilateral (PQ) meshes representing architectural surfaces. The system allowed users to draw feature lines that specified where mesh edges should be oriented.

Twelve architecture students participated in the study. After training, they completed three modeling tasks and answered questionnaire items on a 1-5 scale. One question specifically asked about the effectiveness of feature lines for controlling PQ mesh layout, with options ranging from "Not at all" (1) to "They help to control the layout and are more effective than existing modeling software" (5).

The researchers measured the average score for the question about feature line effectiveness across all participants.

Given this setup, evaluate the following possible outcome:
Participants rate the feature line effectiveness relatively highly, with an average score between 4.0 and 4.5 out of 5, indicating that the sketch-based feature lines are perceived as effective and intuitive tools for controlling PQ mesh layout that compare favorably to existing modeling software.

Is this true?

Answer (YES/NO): YES